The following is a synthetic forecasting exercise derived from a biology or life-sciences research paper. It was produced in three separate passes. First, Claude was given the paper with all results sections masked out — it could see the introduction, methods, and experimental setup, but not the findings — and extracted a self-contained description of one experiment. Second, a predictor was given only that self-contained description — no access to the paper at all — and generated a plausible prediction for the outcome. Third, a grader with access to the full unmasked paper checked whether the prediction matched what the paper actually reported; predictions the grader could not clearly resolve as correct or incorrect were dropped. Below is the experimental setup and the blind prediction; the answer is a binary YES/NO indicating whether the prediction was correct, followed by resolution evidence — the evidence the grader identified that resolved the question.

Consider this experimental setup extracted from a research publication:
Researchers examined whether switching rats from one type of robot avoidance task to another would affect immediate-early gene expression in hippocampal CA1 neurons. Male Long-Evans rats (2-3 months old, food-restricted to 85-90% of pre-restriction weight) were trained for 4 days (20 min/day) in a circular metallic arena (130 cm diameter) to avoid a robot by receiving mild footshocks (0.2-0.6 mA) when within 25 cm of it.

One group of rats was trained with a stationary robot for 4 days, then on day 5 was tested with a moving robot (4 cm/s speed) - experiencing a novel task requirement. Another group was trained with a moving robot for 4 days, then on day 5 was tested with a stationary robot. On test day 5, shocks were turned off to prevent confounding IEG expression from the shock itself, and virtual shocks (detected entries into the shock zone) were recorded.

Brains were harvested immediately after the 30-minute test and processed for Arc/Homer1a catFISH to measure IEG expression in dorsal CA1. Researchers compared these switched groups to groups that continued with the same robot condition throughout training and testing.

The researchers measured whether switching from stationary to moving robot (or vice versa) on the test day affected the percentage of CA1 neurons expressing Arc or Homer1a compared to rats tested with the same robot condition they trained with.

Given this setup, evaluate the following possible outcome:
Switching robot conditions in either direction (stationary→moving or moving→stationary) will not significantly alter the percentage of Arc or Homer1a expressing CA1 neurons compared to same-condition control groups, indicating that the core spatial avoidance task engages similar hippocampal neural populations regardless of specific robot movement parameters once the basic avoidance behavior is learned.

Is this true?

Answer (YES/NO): YES